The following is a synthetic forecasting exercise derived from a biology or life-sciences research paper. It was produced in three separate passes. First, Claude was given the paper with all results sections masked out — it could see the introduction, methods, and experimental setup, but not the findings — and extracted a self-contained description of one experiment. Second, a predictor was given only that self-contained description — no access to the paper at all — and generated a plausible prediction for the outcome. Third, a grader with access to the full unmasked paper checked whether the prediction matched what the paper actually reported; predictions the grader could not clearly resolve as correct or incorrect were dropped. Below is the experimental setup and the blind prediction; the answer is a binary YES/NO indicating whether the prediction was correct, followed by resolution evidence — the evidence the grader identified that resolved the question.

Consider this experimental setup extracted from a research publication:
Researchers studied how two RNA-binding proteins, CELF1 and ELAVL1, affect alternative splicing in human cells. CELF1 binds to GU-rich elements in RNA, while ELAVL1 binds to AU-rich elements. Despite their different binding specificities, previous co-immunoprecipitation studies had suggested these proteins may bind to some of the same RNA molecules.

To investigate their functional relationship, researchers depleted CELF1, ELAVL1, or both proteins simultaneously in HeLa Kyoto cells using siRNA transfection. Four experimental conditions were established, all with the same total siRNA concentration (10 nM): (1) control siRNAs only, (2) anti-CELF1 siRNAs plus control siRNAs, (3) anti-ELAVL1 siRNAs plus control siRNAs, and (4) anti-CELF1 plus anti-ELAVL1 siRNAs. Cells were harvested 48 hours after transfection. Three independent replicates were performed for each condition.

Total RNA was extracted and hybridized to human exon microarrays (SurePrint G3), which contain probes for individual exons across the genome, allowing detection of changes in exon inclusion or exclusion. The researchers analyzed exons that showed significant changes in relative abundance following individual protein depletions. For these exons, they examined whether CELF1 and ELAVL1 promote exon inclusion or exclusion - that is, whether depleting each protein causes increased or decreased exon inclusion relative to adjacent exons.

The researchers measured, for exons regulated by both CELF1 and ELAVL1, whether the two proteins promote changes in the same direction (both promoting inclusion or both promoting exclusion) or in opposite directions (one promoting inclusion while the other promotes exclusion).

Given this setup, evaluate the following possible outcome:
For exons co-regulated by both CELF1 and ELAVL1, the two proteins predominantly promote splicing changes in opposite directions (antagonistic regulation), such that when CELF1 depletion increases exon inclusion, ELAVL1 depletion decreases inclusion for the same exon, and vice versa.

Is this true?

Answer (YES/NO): NO